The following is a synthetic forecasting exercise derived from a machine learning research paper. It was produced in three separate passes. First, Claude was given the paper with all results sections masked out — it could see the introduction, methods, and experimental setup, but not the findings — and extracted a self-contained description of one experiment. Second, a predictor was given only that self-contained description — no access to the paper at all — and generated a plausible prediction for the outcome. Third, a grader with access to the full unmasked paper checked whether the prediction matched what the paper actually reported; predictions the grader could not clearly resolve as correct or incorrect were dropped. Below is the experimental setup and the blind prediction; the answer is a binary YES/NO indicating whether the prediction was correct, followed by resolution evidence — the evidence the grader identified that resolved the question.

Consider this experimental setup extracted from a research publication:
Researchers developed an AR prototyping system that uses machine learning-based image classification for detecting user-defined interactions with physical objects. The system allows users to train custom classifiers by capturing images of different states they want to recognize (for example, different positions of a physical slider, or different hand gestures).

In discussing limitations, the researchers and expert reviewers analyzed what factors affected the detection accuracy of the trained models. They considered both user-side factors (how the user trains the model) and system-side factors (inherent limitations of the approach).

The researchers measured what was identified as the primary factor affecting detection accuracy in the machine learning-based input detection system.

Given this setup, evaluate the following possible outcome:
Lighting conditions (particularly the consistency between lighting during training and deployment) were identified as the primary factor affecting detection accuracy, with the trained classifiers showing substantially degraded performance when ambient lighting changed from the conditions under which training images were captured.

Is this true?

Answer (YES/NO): NO